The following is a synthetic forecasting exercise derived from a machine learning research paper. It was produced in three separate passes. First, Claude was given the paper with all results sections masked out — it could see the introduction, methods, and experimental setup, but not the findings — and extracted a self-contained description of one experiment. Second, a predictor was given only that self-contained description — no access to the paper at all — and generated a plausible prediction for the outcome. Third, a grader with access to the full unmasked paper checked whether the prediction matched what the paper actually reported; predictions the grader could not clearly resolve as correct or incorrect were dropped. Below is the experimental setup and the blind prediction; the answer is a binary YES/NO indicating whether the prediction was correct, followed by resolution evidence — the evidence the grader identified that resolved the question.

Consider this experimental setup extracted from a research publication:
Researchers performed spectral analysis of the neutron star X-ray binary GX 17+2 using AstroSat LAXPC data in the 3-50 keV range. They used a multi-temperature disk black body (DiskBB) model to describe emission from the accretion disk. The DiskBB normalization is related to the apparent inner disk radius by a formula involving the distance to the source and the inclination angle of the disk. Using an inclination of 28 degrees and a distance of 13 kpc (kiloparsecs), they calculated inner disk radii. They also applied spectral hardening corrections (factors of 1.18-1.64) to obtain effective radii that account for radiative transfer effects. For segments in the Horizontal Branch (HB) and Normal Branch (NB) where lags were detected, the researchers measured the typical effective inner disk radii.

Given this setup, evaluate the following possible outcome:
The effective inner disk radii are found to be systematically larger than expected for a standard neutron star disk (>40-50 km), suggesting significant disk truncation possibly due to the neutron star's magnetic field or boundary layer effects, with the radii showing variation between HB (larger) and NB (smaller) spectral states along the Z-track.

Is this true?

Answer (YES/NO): NO